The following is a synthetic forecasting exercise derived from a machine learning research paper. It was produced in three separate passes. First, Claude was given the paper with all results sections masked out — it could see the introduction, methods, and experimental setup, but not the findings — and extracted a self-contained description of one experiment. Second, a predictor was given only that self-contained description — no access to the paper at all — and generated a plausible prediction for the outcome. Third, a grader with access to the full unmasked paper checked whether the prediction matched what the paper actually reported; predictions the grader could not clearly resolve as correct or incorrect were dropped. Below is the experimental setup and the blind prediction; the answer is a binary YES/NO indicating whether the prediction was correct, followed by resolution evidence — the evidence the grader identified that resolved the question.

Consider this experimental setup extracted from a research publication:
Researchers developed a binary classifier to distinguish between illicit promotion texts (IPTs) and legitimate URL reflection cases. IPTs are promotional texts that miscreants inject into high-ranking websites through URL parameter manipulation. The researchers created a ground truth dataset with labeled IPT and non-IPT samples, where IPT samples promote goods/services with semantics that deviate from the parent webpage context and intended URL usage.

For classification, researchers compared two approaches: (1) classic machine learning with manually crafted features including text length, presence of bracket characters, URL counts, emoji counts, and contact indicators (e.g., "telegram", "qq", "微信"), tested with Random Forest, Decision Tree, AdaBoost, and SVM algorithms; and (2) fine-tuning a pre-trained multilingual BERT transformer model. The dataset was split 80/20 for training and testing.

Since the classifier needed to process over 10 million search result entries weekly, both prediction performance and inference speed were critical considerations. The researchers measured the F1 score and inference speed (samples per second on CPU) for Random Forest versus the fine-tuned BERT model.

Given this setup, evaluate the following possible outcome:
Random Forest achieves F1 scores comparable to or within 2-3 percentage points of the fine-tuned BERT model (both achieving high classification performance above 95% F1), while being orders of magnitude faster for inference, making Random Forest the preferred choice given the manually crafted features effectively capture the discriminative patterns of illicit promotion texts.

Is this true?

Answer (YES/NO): YES